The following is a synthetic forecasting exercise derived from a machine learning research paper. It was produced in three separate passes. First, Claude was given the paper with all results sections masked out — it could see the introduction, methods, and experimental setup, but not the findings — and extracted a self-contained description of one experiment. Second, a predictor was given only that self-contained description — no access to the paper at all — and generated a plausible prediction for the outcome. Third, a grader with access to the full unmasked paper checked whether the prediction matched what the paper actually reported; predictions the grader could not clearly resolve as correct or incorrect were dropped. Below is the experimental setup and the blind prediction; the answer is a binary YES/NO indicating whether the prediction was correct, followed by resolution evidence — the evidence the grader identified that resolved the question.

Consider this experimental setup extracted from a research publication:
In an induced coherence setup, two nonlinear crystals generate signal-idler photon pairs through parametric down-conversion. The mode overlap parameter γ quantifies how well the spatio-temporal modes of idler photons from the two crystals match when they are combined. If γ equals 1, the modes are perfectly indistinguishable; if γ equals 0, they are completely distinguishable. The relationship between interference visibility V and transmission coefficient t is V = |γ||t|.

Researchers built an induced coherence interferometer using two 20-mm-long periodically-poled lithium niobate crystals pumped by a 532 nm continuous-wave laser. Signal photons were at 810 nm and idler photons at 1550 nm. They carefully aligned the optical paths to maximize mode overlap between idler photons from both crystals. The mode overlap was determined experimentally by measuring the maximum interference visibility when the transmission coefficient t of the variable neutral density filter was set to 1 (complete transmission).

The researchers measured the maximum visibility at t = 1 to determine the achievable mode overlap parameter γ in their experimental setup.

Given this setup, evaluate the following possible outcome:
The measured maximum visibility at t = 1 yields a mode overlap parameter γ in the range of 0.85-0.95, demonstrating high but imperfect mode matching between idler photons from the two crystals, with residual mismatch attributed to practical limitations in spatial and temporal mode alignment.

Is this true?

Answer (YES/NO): YES